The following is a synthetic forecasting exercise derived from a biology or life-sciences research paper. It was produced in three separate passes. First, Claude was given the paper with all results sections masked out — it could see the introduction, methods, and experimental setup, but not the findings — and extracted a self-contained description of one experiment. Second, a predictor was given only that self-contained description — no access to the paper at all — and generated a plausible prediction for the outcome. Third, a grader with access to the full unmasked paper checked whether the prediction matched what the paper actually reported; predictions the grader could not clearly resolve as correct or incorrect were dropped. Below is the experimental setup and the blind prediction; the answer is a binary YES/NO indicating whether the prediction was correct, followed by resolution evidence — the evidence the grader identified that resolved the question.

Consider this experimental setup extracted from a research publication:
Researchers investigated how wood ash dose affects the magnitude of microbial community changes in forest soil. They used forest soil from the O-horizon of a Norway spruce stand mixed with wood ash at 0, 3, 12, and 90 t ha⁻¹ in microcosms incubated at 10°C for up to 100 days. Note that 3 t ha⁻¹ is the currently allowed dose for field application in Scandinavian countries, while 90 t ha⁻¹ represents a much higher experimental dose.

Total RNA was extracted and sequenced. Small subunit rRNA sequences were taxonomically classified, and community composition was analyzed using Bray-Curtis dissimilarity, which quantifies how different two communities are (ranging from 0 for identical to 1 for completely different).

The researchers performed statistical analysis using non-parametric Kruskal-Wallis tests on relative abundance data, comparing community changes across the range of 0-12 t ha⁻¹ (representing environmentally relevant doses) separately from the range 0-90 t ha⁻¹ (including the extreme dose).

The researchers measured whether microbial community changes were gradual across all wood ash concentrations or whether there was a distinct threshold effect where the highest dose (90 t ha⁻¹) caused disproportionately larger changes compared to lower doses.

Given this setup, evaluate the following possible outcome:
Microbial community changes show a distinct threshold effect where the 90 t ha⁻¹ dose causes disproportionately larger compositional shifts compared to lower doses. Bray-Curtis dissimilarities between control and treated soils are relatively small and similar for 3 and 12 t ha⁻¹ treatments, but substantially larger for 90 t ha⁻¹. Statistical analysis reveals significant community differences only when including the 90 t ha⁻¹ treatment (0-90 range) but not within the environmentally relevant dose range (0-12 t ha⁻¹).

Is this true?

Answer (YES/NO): NO